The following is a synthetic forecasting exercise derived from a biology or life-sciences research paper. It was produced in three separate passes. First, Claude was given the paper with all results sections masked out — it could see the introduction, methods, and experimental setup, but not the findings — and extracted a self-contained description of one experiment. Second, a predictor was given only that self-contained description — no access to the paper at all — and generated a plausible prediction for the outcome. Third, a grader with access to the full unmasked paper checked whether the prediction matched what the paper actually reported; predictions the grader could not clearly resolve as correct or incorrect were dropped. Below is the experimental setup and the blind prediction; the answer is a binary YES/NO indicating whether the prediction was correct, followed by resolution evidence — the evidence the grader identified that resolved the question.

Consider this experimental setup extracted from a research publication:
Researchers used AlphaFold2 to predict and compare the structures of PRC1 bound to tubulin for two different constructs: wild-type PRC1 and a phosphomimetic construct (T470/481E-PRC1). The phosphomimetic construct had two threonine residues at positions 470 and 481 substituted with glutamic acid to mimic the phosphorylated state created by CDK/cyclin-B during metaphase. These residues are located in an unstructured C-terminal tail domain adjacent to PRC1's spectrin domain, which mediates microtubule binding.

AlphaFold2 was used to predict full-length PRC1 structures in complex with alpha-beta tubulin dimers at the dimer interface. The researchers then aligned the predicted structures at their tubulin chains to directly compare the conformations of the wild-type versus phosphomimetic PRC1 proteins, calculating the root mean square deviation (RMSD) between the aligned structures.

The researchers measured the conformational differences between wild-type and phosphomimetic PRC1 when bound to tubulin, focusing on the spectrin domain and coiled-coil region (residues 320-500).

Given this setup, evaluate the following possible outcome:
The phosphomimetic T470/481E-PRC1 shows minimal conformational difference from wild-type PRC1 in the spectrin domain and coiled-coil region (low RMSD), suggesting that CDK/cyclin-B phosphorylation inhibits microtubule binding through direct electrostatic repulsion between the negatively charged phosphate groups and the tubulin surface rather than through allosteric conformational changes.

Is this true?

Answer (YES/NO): NO